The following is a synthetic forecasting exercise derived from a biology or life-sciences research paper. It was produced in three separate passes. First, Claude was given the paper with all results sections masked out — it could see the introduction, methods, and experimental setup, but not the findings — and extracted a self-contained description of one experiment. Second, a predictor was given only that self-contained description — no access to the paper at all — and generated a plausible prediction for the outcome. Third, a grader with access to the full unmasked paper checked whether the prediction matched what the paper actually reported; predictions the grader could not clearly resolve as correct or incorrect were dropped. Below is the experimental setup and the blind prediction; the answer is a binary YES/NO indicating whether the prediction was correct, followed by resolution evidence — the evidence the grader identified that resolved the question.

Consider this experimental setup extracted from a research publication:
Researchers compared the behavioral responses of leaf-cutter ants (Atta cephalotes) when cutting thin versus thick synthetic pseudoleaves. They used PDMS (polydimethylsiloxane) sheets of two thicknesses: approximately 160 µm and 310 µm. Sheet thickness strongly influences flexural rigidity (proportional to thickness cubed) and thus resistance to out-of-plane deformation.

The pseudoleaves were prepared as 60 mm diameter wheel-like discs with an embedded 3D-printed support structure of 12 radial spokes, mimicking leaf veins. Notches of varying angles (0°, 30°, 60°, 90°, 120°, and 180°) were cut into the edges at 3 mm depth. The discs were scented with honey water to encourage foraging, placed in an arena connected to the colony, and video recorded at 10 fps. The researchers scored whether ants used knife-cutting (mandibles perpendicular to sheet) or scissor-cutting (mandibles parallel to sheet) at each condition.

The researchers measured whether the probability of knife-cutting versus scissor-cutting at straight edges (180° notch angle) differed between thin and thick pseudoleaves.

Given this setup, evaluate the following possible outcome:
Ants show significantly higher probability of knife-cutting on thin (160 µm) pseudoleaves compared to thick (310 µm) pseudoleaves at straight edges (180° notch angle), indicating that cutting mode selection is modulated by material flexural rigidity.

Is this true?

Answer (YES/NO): YES